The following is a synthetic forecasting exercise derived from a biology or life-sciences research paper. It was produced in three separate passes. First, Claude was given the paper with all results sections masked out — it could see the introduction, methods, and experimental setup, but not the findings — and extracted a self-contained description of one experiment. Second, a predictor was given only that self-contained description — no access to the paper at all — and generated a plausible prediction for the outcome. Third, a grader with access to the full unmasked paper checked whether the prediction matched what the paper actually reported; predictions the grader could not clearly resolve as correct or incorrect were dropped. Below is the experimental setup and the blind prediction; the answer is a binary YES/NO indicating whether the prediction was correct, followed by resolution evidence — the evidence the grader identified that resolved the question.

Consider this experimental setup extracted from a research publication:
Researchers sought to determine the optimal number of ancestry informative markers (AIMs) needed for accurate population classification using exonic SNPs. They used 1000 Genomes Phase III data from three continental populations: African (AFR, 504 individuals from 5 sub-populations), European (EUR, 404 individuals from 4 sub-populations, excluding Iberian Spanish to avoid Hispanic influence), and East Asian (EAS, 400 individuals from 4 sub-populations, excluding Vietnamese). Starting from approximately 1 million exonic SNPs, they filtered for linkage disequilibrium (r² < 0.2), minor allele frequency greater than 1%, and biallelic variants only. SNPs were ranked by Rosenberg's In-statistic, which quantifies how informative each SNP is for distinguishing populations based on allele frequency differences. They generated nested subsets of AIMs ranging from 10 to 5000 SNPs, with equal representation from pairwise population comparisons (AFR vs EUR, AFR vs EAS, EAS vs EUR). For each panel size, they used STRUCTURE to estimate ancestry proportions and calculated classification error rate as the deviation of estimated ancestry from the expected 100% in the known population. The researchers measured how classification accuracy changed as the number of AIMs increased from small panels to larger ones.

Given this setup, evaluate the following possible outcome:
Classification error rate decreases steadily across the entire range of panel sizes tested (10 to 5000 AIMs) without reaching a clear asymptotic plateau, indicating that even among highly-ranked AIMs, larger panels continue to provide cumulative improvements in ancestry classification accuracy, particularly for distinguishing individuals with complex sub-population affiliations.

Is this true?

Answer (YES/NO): NO